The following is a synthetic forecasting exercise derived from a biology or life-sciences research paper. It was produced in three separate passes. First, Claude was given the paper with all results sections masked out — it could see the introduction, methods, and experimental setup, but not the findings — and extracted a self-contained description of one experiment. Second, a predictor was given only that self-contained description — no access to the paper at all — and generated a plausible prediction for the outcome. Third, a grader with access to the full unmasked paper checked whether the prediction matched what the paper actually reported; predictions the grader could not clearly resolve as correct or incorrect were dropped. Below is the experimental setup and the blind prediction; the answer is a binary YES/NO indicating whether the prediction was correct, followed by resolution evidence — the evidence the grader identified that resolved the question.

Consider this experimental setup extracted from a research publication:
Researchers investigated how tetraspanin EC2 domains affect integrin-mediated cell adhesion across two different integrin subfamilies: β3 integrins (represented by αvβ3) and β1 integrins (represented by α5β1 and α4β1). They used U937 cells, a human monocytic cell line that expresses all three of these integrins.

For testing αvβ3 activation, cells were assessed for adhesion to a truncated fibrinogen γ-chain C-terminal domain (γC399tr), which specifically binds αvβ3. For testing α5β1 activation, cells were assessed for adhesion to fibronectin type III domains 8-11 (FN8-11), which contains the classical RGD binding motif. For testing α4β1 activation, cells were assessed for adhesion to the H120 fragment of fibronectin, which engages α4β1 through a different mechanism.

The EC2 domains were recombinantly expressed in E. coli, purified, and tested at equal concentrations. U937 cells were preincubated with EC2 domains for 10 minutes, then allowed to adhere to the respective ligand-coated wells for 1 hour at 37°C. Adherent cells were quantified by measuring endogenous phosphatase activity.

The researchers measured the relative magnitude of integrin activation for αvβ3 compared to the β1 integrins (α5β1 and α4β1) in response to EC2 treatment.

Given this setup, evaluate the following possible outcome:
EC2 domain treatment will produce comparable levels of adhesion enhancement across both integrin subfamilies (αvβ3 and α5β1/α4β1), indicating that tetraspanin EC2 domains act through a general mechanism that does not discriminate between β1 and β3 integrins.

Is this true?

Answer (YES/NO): NO